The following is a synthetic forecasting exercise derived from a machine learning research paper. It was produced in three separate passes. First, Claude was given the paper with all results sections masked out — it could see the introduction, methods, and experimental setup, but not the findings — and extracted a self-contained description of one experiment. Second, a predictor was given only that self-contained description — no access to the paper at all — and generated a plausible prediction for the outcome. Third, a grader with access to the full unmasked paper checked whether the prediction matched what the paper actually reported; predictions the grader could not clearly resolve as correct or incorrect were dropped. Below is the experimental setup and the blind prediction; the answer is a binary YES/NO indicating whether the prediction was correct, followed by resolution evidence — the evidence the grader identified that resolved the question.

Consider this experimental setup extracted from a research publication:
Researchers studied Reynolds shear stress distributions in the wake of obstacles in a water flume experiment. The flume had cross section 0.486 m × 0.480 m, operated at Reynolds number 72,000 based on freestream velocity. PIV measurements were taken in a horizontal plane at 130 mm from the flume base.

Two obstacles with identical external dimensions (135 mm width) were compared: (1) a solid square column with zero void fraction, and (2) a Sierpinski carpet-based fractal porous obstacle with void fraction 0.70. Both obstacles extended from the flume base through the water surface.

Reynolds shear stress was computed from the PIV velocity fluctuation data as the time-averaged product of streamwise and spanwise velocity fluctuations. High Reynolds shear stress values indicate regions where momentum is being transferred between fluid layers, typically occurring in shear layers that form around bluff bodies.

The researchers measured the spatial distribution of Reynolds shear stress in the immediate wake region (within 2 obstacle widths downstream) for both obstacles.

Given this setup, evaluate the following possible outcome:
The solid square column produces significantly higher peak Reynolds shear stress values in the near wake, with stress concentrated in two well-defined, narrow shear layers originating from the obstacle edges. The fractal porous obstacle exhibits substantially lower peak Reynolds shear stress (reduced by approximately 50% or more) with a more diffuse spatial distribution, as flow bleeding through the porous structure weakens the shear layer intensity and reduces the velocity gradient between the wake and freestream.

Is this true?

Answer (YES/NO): NO